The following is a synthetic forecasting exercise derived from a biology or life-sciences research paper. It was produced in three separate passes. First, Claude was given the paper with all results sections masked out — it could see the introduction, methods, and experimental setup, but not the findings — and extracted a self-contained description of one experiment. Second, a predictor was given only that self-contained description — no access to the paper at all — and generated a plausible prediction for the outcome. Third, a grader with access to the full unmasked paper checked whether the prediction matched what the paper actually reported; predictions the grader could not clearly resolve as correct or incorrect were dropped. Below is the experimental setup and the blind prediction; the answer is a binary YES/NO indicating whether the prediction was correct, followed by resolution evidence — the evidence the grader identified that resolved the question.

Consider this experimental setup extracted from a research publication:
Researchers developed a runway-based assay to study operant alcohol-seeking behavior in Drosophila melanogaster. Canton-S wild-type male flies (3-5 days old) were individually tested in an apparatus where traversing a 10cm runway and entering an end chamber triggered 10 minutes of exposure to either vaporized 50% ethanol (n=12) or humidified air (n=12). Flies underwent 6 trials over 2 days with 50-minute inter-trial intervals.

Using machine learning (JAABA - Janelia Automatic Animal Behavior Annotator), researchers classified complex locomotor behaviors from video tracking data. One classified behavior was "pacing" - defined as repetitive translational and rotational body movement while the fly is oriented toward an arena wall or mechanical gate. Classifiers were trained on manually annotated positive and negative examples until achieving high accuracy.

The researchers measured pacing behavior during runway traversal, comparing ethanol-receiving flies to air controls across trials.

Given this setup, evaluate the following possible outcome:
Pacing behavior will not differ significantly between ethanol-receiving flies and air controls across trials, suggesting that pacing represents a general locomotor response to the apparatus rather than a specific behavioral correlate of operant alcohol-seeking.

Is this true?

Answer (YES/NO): YES